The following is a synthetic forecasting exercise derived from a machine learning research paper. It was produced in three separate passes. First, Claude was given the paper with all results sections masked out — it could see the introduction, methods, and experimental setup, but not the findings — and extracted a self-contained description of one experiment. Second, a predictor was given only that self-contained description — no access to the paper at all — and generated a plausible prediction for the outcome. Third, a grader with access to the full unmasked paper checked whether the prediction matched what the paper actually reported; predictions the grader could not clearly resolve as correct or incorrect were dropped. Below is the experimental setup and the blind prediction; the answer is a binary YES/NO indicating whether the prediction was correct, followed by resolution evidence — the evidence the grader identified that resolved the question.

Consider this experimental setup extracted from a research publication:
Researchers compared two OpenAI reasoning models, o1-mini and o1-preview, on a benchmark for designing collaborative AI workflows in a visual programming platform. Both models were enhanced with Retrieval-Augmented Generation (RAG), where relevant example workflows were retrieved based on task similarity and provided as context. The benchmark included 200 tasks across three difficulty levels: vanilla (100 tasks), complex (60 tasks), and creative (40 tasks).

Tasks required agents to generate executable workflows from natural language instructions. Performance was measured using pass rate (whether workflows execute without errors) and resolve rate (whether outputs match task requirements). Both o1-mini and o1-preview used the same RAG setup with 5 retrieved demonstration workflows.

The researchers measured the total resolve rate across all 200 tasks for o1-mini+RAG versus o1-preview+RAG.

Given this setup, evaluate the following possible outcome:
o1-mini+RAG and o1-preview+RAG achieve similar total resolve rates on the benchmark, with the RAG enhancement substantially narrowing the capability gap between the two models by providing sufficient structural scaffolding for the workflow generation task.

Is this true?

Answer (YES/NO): NO